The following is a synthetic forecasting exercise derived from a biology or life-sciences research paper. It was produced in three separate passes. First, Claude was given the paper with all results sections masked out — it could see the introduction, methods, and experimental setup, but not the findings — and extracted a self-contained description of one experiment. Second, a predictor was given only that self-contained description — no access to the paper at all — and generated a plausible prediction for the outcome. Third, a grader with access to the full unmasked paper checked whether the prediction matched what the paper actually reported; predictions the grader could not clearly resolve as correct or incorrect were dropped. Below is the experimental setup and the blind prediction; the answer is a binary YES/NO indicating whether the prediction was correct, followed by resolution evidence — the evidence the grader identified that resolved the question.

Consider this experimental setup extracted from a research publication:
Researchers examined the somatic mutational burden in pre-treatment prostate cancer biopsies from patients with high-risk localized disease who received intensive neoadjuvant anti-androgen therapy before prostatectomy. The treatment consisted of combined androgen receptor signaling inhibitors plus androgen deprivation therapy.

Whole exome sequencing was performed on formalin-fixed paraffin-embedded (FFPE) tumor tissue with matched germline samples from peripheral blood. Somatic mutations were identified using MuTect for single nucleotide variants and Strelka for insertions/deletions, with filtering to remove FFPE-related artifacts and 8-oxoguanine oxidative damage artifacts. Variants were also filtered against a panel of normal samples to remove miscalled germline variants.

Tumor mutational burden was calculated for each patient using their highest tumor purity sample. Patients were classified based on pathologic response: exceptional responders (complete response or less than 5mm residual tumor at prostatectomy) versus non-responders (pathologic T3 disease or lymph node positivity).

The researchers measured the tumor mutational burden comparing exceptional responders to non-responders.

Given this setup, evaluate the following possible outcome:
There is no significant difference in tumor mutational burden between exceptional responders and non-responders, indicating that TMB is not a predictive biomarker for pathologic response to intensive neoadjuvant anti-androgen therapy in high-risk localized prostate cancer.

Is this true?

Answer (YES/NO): YES